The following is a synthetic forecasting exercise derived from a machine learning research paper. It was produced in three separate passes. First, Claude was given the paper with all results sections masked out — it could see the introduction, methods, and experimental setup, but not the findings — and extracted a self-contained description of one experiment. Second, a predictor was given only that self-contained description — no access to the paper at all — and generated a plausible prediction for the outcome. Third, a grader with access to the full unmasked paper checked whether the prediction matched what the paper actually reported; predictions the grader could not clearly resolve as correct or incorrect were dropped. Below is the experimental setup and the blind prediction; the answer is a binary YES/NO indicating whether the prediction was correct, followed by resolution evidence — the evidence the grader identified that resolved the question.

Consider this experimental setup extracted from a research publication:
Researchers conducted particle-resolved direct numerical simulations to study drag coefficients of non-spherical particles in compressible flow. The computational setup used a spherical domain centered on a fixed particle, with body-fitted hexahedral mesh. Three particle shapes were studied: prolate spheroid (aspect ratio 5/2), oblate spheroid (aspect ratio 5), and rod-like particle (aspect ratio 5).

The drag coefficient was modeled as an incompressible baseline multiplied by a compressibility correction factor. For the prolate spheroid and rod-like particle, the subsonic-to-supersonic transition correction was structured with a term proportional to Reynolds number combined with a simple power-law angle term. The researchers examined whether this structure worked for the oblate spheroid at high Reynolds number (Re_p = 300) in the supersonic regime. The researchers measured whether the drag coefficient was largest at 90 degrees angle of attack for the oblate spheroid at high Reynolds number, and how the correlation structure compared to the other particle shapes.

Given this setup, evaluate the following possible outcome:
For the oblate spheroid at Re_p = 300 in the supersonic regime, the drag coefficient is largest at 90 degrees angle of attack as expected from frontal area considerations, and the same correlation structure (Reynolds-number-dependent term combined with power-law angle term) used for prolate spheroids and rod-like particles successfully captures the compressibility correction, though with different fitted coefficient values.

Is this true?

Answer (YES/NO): NO